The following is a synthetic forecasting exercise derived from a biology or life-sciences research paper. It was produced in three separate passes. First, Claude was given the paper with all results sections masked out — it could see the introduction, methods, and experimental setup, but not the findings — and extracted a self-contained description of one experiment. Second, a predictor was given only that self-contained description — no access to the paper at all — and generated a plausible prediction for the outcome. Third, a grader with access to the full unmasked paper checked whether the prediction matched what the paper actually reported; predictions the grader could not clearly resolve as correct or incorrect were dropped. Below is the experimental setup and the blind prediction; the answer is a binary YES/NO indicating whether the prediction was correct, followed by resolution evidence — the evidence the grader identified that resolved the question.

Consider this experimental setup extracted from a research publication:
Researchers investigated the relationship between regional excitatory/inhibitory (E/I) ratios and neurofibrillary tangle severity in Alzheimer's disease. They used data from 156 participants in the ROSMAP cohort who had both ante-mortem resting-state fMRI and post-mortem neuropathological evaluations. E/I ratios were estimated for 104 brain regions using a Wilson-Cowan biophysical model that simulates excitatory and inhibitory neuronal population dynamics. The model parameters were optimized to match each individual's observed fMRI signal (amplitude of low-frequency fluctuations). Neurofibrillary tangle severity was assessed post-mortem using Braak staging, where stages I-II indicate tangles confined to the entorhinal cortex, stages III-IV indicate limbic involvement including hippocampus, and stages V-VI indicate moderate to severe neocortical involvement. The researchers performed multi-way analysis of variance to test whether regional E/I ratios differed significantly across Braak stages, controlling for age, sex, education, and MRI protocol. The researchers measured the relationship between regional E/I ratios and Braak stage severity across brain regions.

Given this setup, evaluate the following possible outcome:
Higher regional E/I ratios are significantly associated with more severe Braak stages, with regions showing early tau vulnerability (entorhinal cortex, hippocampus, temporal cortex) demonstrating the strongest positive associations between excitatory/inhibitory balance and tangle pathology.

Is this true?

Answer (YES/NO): NO